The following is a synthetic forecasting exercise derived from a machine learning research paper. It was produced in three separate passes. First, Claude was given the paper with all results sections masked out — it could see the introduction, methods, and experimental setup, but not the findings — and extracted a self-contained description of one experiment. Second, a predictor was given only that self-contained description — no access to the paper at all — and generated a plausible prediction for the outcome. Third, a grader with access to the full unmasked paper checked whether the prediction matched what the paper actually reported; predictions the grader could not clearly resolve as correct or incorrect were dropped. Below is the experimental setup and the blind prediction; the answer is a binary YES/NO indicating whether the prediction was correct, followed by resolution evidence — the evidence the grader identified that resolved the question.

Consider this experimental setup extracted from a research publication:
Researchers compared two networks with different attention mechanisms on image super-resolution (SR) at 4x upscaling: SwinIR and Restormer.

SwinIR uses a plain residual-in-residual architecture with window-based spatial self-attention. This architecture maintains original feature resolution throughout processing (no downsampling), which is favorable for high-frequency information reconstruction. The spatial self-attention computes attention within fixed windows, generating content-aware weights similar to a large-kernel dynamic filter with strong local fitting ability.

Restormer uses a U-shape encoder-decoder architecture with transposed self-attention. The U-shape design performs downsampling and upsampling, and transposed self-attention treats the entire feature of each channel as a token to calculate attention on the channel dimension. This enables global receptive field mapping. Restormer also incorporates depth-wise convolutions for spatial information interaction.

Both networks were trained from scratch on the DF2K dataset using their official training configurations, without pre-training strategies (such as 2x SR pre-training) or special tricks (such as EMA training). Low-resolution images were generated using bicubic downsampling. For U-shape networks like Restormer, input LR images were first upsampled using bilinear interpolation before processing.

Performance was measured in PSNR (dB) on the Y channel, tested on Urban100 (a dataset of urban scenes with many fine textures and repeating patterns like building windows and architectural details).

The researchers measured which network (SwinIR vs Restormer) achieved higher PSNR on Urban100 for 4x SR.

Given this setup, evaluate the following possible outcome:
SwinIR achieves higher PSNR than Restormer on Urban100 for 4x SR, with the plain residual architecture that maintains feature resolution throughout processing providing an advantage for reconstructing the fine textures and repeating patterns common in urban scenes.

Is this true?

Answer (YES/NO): YES